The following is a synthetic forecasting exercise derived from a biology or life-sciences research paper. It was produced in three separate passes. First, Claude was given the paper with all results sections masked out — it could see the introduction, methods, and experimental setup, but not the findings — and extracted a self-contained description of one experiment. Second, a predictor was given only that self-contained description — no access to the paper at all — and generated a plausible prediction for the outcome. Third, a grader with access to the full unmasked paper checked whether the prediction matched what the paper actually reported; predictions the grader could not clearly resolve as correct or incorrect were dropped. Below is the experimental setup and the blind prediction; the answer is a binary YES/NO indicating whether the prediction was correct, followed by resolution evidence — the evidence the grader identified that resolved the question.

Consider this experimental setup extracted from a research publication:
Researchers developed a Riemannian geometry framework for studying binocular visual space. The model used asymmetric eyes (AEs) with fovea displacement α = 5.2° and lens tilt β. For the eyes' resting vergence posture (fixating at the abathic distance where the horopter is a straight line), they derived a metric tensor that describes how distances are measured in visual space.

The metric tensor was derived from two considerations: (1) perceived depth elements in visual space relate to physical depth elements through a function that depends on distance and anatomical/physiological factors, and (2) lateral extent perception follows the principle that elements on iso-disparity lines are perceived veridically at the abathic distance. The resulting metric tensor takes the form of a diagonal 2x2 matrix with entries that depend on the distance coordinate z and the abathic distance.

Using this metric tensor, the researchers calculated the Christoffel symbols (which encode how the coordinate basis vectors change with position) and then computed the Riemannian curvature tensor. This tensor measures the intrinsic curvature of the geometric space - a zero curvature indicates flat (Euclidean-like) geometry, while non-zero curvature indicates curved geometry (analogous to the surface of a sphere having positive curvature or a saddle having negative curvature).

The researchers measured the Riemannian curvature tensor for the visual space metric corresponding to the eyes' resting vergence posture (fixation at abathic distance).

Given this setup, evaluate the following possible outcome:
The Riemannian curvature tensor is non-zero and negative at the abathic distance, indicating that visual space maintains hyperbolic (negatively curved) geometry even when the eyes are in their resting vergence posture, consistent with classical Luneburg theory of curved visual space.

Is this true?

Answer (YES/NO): NO